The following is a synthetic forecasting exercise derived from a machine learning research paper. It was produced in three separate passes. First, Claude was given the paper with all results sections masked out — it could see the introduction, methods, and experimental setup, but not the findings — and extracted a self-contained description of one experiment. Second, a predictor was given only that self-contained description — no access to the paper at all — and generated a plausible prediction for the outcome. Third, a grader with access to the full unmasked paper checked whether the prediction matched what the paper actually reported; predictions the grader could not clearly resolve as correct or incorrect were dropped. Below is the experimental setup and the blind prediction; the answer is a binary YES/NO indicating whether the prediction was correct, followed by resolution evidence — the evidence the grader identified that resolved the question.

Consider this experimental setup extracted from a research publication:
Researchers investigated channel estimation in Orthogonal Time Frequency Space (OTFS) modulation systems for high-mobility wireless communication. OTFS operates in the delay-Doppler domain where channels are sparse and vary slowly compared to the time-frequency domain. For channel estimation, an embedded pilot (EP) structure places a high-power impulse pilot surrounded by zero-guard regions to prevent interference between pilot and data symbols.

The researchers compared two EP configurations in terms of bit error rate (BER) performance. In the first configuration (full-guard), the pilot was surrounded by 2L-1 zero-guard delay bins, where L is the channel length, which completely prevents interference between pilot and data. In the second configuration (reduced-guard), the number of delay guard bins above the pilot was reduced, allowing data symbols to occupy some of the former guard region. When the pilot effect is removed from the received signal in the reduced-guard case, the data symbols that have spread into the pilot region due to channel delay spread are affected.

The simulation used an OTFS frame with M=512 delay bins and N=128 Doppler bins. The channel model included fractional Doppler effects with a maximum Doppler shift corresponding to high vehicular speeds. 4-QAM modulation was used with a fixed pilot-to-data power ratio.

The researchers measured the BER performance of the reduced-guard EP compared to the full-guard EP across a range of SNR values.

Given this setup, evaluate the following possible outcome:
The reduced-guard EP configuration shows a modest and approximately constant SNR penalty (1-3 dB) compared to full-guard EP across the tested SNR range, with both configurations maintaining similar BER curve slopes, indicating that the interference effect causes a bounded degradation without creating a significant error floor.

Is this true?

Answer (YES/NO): NO